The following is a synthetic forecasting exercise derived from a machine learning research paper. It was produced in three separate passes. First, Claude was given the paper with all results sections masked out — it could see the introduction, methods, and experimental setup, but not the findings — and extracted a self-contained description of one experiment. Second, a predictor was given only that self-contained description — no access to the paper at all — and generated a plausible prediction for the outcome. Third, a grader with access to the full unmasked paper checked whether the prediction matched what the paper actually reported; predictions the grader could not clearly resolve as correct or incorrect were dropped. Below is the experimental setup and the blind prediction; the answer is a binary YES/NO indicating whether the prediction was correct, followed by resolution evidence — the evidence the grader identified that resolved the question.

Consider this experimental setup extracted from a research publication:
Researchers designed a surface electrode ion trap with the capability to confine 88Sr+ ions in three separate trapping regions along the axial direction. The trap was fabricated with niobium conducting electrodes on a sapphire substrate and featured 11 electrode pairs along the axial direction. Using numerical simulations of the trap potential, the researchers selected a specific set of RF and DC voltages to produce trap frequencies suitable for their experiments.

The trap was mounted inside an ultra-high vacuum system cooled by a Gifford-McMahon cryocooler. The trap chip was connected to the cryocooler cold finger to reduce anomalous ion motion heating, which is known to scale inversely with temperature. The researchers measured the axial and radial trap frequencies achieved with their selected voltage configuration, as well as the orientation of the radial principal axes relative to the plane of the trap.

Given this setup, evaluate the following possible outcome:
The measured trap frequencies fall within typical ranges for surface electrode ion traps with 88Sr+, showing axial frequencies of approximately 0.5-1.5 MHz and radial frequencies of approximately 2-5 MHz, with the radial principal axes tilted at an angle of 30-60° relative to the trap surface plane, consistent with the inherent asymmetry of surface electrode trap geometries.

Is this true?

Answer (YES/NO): YES